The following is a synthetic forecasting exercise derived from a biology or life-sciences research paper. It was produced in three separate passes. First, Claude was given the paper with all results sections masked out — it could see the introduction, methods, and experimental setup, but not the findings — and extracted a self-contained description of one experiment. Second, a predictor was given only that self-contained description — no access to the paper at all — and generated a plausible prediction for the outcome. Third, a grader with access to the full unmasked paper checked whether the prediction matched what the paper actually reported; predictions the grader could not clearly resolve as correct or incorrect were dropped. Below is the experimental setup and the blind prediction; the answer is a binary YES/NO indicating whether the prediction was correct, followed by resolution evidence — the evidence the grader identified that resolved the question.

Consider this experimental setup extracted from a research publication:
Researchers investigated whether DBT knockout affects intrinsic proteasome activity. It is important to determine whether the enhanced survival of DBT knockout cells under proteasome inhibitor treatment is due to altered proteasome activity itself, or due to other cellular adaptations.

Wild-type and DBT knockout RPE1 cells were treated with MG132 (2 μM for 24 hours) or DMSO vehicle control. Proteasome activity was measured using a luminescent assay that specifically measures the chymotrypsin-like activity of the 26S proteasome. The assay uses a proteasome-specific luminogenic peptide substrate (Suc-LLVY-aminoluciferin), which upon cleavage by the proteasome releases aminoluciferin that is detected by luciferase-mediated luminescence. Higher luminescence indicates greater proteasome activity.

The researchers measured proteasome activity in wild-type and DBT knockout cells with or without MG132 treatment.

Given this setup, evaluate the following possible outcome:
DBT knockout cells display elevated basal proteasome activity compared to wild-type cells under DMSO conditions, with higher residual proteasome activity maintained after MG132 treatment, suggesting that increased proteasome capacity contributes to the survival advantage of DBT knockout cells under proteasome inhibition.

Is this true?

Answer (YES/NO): NO